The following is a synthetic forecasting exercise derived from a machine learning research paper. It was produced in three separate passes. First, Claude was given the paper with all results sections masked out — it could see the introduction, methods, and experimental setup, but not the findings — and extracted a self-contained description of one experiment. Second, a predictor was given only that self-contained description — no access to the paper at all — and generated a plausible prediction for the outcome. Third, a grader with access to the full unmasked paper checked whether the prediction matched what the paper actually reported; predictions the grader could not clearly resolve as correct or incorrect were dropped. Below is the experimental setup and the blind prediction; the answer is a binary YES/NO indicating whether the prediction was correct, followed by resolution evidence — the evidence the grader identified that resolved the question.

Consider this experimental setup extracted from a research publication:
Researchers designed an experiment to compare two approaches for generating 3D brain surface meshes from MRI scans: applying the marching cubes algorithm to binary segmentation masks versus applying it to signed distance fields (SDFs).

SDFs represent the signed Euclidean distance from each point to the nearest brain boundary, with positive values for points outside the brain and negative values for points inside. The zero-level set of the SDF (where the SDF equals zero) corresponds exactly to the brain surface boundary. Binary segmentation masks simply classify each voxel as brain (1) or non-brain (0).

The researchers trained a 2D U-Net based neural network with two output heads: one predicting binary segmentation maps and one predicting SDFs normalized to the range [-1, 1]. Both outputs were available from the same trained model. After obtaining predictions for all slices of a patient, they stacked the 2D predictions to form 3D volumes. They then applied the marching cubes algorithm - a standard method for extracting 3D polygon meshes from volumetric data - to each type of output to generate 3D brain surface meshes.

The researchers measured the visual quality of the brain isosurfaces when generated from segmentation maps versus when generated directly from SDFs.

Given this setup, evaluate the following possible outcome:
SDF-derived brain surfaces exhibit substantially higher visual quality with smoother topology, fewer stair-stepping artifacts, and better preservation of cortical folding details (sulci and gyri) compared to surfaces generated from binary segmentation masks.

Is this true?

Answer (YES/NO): NO